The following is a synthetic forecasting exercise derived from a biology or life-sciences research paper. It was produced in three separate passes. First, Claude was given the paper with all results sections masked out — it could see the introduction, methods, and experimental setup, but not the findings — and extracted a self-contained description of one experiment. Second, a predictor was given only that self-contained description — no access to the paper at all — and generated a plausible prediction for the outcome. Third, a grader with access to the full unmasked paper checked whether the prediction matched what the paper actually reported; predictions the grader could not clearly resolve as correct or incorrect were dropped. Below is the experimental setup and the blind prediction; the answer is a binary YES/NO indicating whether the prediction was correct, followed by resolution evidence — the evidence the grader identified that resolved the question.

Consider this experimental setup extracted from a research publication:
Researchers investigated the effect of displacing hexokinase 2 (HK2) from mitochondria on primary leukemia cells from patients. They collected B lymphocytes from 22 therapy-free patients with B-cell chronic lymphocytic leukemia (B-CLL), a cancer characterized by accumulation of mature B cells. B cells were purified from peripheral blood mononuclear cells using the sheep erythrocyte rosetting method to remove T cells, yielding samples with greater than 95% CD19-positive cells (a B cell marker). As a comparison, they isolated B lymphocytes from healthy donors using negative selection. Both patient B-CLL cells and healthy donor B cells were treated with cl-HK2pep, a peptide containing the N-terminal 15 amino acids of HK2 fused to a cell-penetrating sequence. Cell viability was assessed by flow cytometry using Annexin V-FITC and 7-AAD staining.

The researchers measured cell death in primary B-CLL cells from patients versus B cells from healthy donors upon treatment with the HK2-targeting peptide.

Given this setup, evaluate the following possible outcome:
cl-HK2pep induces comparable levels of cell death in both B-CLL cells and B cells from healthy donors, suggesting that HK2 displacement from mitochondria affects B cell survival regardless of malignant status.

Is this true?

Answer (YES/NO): NO